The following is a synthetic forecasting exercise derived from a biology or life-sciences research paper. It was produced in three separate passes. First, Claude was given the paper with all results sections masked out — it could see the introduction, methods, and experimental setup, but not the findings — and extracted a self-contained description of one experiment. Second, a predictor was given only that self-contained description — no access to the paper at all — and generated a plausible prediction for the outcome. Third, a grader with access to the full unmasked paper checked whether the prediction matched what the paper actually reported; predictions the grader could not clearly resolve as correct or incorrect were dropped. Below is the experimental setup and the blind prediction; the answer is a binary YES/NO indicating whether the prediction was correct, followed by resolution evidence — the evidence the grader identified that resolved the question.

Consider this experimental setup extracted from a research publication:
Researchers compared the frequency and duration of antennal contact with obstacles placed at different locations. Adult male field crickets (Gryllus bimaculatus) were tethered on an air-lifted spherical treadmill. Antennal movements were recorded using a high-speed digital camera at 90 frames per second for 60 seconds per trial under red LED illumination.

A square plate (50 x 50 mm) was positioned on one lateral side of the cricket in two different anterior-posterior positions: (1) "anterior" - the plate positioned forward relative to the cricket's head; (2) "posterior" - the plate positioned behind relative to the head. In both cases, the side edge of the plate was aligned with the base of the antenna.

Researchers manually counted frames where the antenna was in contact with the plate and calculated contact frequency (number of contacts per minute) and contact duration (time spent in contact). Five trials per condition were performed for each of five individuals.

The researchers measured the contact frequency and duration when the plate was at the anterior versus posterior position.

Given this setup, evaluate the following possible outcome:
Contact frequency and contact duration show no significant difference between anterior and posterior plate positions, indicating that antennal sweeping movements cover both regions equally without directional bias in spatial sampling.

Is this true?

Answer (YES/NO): YES